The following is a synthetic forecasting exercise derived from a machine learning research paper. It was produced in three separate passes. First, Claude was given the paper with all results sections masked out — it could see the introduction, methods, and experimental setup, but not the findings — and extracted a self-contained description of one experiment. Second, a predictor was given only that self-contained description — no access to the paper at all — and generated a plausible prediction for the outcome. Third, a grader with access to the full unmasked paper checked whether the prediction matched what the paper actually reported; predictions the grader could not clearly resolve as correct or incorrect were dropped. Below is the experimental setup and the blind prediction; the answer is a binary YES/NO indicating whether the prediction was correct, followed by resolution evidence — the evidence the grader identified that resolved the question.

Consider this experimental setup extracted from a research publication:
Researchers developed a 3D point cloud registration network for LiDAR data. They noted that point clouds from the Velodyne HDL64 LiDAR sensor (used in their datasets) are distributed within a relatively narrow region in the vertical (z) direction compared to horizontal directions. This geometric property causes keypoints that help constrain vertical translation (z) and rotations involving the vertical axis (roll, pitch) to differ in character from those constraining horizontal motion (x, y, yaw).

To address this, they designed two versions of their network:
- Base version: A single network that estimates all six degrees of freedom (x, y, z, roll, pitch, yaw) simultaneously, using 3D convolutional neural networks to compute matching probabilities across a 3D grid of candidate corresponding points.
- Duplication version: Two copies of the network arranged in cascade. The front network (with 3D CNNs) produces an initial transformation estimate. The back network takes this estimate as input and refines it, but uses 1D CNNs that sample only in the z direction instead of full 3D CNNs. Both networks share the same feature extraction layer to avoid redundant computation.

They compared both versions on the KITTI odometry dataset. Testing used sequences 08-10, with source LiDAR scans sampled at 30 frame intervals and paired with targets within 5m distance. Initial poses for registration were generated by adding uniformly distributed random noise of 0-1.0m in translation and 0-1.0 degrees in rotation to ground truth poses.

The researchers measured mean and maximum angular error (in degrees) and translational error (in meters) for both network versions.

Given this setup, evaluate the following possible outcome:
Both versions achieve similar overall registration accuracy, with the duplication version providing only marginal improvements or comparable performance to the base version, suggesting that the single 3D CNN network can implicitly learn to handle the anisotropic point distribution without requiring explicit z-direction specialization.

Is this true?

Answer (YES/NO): NO